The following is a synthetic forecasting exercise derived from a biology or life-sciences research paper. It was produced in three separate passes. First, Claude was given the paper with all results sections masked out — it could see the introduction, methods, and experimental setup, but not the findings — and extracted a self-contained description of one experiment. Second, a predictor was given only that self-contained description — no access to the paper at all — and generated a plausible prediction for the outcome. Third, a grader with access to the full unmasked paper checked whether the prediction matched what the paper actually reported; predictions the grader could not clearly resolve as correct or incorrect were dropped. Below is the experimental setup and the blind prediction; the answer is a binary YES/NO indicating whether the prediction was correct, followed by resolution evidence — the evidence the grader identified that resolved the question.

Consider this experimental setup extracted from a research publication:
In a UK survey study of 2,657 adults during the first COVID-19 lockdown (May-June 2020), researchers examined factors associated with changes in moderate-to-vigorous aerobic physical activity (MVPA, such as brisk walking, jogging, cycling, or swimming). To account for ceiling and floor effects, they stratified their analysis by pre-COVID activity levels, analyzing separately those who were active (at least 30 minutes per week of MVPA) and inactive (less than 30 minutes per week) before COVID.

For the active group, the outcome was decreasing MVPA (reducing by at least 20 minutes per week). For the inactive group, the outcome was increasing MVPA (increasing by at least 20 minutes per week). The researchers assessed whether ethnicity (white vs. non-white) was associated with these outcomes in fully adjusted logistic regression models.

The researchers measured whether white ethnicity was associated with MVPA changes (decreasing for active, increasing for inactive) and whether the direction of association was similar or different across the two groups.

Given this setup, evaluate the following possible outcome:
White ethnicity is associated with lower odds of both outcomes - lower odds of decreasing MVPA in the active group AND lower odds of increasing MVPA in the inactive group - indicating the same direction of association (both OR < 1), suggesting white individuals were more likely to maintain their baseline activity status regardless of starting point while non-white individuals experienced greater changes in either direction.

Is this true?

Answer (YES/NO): YES